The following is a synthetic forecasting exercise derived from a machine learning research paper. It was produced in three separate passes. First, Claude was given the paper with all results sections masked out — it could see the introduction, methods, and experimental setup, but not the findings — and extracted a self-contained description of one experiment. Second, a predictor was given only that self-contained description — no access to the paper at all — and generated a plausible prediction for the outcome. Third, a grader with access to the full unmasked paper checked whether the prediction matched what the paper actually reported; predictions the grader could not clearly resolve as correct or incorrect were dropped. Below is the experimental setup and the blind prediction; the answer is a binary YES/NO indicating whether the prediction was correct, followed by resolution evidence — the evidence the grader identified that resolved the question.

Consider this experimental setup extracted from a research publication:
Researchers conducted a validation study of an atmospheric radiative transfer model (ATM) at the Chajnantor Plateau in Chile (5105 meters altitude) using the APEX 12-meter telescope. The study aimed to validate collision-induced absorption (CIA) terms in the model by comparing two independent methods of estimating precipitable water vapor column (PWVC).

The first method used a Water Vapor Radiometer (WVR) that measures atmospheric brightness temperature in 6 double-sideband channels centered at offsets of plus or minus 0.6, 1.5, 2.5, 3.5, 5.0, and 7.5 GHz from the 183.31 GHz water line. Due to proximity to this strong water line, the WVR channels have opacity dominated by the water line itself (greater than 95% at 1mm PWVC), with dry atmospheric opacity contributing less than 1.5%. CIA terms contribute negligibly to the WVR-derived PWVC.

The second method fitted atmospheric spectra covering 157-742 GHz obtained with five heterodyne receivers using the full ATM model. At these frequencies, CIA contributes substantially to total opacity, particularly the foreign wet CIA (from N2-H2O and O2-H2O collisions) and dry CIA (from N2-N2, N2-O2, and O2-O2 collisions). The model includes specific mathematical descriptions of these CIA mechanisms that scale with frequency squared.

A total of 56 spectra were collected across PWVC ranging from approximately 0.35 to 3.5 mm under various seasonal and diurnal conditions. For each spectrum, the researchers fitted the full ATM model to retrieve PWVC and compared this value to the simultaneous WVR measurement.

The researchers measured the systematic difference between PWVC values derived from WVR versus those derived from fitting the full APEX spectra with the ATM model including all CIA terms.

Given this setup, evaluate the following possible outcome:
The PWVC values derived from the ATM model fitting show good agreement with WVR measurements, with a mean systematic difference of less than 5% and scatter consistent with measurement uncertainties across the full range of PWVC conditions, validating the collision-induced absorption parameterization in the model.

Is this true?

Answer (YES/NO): NO